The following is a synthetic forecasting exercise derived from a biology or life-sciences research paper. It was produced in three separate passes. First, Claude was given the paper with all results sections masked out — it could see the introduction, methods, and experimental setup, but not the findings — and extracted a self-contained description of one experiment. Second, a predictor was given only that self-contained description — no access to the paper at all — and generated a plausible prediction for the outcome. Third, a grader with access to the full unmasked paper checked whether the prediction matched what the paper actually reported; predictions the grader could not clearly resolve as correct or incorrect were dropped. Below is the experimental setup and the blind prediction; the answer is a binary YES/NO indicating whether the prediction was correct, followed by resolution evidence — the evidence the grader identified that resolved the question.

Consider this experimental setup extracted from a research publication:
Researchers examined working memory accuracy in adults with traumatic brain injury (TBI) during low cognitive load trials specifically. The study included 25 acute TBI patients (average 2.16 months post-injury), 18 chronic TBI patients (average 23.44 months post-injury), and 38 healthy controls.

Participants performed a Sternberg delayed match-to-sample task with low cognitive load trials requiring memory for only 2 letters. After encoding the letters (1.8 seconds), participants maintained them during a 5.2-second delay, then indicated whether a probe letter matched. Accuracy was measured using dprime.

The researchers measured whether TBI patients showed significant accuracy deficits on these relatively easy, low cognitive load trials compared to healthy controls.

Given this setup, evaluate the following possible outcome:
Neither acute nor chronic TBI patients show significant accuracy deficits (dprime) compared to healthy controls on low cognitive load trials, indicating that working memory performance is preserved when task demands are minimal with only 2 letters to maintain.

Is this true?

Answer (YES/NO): YES